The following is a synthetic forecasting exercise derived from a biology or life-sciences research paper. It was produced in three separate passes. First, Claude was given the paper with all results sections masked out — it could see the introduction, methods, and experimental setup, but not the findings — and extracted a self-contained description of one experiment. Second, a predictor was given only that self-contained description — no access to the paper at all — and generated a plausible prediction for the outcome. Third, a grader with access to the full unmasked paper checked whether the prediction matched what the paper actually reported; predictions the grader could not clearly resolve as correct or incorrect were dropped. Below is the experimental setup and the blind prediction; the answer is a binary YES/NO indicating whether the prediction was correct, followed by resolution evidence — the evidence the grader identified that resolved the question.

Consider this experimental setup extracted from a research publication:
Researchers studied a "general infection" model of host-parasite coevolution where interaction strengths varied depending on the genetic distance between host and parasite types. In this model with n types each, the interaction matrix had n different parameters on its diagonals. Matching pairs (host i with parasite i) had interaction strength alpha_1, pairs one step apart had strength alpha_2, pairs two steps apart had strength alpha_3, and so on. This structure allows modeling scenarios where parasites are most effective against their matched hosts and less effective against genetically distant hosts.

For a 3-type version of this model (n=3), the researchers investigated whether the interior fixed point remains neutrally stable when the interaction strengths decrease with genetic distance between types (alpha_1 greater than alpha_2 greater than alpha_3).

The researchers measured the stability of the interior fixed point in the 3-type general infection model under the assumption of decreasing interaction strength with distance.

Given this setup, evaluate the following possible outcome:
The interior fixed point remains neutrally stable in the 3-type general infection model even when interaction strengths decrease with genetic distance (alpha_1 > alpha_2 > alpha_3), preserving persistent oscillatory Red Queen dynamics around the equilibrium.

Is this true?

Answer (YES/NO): YES